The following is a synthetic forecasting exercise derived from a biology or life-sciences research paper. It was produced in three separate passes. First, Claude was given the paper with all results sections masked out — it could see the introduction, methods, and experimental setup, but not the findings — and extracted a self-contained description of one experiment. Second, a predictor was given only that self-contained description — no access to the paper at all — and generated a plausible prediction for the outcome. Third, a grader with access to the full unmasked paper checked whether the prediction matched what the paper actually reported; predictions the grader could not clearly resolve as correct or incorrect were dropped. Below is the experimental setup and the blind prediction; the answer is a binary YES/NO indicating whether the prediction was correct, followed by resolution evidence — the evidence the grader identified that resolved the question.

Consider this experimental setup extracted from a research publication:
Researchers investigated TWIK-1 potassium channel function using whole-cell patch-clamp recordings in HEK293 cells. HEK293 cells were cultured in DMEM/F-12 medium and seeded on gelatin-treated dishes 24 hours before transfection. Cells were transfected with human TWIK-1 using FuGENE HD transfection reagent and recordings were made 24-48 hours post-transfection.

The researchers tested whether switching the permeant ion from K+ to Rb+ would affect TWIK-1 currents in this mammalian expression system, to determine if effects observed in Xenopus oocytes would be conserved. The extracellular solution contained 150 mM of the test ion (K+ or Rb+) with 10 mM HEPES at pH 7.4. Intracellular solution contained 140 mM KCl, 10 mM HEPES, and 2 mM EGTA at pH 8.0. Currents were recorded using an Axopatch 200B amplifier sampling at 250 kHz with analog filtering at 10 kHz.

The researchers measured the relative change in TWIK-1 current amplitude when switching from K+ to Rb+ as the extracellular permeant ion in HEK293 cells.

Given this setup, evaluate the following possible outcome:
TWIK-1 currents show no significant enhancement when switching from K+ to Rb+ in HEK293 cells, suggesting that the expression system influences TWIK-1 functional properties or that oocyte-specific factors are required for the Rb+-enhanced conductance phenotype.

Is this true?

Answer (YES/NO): NO